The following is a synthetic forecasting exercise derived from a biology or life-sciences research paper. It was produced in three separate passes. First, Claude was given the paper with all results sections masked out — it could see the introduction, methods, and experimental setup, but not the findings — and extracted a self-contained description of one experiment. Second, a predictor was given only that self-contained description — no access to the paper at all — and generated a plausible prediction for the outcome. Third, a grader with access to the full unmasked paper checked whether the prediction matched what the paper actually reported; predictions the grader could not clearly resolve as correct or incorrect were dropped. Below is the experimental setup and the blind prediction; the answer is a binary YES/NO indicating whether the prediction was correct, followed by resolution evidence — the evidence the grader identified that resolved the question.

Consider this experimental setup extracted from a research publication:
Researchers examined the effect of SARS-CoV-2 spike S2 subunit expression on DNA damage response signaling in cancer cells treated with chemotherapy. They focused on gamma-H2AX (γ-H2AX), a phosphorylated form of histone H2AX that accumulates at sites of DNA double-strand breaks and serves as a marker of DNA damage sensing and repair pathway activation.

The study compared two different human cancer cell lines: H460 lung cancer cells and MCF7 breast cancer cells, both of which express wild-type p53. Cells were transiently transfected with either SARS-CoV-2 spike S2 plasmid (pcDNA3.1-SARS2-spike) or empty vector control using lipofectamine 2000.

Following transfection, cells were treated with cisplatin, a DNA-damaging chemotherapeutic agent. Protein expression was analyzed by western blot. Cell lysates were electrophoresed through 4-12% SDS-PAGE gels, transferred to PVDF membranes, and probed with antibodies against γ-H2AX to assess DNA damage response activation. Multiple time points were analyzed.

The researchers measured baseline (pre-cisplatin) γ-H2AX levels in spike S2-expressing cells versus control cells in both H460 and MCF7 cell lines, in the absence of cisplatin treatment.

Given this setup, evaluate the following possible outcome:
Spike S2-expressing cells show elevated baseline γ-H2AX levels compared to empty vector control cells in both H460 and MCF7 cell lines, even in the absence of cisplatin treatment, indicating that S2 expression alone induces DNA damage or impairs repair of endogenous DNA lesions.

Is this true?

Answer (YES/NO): NO